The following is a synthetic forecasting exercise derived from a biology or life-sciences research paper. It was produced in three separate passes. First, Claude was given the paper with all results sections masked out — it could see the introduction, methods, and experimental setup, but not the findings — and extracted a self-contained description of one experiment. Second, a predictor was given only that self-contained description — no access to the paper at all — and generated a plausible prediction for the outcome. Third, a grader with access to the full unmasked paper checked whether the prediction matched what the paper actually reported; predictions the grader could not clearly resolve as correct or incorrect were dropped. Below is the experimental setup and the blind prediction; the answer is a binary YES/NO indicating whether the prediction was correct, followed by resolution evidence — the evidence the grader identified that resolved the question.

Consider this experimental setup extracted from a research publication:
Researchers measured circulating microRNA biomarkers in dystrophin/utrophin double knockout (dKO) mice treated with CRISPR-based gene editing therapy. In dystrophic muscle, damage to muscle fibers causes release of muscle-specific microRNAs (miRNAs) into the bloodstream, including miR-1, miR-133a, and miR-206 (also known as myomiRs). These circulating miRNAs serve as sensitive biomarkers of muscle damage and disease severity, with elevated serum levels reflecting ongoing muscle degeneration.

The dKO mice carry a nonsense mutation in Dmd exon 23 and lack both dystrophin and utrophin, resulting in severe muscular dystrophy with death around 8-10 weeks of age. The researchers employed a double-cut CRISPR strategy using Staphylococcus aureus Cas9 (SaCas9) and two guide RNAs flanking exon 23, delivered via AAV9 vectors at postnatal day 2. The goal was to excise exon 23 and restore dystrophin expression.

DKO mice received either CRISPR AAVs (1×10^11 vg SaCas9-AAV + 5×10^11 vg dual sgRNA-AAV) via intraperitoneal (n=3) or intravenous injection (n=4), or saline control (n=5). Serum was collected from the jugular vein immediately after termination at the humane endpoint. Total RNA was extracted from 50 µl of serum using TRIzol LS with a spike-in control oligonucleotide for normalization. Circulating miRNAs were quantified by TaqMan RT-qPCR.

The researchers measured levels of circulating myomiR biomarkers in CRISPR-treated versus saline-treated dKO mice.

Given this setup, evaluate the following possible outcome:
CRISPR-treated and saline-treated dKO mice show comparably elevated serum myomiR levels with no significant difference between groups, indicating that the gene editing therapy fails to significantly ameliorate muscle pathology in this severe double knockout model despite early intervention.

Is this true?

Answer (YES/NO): YES